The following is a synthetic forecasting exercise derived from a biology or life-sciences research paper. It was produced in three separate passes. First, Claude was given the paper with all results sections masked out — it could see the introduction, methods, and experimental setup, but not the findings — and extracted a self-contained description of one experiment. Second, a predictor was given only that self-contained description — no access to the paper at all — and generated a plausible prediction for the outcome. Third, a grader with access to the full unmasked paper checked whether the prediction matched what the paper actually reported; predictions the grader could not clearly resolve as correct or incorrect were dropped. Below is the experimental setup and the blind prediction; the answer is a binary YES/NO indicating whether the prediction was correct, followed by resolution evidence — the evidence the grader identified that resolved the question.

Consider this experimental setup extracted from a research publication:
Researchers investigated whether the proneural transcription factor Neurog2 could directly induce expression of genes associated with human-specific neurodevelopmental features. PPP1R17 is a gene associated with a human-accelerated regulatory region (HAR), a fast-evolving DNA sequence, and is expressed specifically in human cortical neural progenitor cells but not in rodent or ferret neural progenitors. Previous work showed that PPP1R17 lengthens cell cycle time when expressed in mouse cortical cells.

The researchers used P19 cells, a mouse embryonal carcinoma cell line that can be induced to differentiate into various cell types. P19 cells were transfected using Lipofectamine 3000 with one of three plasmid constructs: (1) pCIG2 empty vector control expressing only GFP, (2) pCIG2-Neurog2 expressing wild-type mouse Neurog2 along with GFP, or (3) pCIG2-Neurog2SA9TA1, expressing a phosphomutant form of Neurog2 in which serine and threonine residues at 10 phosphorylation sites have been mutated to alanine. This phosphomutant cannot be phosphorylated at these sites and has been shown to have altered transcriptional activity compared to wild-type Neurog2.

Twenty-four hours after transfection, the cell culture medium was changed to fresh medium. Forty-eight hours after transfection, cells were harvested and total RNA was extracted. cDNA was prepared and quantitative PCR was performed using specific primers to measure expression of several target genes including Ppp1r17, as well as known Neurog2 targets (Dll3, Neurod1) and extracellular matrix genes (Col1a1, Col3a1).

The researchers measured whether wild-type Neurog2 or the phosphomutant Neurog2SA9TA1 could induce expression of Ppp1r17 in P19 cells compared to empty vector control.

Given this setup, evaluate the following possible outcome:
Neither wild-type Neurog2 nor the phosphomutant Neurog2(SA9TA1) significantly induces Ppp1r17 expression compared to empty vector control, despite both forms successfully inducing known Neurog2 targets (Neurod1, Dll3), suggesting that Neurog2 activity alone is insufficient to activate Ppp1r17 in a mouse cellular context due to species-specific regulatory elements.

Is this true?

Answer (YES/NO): NO